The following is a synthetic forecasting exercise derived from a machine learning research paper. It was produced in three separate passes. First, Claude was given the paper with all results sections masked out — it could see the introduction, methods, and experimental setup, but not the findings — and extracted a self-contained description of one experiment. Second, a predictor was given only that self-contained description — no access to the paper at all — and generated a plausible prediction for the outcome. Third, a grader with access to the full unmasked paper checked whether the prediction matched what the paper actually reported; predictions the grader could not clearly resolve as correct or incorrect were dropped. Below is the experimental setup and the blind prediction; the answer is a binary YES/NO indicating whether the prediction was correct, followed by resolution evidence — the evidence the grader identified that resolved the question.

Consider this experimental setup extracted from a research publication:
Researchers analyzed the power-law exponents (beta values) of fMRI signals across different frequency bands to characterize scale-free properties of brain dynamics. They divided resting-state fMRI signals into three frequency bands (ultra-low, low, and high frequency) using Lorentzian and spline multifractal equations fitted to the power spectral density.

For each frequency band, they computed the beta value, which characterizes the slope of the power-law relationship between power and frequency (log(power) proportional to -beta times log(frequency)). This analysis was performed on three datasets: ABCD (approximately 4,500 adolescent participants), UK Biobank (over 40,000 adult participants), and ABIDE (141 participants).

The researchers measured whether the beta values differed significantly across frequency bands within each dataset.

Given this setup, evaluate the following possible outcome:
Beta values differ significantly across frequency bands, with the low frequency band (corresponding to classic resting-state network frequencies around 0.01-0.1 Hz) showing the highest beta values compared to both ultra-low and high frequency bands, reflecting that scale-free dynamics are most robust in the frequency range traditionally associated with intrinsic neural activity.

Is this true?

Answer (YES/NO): YES